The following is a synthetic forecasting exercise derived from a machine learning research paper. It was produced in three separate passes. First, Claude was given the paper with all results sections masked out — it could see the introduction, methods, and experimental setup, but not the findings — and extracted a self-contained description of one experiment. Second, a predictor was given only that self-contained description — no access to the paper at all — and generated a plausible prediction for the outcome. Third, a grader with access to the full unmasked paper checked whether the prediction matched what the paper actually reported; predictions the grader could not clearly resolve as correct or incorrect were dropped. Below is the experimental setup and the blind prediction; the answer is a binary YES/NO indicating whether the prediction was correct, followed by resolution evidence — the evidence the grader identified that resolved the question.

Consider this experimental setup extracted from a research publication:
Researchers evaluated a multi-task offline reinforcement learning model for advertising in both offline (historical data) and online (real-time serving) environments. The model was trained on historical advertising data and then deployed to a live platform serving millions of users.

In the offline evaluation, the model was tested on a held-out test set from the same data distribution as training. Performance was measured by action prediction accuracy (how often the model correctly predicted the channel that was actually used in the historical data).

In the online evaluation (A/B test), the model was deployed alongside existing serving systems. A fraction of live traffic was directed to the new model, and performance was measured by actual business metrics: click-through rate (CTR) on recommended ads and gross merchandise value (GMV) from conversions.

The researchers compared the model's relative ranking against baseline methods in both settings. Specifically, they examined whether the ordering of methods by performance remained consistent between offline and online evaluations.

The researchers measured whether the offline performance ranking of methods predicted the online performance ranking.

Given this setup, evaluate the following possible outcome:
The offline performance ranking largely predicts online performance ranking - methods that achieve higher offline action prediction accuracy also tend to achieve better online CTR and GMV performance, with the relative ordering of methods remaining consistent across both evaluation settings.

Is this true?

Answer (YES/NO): YES